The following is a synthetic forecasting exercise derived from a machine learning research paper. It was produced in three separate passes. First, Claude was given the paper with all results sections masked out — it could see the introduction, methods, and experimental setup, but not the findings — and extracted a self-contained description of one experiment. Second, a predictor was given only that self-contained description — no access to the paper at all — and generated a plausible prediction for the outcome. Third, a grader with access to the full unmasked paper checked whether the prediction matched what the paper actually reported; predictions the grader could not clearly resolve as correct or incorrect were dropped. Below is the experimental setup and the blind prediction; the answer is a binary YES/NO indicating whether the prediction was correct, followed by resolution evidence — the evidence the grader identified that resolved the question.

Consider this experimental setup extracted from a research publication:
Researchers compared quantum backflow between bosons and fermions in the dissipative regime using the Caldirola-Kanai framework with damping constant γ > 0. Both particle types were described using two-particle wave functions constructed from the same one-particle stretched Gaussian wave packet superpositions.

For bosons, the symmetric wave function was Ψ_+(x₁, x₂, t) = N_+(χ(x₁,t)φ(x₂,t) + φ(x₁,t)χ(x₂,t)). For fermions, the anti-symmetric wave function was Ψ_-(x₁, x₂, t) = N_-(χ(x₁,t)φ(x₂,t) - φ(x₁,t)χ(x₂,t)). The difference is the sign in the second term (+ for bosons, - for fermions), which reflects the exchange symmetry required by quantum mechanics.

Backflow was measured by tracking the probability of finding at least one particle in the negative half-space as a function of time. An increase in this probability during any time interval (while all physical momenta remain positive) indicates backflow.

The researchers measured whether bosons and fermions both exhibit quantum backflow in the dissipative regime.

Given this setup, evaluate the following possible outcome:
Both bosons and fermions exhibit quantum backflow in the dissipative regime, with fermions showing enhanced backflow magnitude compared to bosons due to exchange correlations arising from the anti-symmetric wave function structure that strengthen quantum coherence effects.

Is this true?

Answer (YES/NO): NO